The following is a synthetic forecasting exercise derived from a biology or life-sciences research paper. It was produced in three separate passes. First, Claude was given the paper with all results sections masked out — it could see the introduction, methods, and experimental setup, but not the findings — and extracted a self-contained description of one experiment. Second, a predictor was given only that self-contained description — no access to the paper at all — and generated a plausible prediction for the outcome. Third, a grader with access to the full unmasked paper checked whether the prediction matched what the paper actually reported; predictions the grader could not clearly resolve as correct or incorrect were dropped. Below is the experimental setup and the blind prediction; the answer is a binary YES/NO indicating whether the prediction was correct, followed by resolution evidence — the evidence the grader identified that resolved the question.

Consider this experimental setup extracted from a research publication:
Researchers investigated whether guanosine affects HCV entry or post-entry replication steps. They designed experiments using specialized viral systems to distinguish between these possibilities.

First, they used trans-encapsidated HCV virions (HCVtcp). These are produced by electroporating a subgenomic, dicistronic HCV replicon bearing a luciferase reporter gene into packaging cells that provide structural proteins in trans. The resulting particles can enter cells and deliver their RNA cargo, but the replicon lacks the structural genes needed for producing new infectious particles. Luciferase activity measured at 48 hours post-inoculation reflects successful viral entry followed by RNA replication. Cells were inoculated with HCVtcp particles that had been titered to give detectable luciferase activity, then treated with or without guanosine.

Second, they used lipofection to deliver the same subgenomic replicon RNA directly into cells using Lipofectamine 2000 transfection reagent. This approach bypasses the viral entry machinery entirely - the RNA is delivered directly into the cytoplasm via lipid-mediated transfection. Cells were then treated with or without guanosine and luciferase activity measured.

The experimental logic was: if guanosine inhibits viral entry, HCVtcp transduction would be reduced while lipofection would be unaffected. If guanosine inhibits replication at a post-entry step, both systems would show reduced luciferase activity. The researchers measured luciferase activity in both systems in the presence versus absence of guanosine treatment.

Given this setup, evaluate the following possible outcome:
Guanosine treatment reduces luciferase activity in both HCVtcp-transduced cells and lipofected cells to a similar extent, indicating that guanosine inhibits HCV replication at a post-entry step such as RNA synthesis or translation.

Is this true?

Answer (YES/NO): NO